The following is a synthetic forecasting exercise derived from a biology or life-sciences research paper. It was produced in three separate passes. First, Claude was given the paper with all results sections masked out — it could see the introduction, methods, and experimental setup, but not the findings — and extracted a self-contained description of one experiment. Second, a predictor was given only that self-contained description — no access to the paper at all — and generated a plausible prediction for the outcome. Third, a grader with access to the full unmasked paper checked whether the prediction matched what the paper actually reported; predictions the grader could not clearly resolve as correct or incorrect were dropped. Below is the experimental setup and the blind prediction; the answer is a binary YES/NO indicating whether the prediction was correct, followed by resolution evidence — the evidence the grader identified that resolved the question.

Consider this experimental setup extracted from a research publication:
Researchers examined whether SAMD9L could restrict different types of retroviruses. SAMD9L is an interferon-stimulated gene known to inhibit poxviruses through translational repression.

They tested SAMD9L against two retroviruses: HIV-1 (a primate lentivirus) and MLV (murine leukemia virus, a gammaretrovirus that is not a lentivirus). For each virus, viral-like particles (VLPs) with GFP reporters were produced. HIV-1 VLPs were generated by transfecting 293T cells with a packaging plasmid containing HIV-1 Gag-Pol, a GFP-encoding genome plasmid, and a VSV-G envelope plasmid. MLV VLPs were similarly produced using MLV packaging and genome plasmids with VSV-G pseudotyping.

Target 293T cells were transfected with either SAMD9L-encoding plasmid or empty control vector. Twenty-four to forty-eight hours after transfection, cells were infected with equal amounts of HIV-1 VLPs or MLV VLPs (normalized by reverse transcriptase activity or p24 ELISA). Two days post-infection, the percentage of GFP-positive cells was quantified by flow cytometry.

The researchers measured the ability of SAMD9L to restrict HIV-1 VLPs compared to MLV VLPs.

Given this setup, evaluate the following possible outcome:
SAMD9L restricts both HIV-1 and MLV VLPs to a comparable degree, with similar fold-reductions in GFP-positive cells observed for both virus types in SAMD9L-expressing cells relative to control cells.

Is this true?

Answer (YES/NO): NO